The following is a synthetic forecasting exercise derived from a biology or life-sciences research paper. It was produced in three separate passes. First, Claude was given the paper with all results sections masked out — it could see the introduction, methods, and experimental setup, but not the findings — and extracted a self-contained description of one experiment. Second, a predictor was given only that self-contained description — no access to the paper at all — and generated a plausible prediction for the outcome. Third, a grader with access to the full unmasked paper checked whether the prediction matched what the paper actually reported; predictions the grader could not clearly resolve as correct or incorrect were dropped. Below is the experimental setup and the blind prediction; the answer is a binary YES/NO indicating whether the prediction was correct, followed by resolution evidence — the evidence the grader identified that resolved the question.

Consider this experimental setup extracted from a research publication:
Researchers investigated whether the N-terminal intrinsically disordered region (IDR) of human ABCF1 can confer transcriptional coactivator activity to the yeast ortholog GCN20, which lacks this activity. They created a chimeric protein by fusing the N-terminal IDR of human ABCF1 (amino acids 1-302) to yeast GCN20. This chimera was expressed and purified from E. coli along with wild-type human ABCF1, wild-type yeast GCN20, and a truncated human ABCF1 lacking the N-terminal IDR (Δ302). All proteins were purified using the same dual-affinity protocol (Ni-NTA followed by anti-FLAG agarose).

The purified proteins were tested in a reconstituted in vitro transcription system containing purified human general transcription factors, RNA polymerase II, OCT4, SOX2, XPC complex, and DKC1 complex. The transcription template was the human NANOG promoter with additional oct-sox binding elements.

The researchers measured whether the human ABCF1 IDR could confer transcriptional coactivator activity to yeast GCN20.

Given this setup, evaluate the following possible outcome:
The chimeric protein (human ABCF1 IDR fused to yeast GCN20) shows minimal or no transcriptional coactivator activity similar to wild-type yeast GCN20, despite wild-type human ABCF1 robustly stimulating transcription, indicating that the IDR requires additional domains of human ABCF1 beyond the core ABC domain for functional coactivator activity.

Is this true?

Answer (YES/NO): NO